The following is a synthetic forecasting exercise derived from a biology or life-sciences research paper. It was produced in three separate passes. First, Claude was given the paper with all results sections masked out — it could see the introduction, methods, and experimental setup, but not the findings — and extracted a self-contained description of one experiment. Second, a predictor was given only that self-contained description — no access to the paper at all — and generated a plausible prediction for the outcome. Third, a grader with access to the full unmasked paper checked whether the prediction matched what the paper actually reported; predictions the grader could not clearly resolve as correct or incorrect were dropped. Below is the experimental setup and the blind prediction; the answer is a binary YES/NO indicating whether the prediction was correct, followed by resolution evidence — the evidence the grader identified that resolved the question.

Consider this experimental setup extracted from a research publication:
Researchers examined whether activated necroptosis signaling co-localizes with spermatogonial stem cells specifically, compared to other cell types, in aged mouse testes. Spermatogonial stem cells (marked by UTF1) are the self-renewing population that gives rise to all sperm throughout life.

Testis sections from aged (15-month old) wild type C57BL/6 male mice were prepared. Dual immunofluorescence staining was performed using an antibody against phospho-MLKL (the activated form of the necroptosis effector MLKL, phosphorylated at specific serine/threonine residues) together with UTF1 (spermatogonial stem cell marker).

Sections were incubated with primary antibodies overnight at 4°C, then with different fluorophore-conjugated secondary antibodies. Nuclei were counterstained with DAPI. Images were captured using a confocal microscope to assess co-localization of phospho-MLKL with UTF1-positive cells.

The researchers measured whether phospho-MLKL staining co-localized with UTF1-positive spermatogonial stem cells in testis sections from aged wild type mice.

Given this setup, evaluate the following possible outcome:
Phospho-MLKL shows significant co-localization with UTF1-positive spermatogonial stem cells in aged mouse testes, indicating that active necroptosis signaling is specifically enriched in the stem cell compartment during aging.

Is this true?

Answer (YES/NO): YES